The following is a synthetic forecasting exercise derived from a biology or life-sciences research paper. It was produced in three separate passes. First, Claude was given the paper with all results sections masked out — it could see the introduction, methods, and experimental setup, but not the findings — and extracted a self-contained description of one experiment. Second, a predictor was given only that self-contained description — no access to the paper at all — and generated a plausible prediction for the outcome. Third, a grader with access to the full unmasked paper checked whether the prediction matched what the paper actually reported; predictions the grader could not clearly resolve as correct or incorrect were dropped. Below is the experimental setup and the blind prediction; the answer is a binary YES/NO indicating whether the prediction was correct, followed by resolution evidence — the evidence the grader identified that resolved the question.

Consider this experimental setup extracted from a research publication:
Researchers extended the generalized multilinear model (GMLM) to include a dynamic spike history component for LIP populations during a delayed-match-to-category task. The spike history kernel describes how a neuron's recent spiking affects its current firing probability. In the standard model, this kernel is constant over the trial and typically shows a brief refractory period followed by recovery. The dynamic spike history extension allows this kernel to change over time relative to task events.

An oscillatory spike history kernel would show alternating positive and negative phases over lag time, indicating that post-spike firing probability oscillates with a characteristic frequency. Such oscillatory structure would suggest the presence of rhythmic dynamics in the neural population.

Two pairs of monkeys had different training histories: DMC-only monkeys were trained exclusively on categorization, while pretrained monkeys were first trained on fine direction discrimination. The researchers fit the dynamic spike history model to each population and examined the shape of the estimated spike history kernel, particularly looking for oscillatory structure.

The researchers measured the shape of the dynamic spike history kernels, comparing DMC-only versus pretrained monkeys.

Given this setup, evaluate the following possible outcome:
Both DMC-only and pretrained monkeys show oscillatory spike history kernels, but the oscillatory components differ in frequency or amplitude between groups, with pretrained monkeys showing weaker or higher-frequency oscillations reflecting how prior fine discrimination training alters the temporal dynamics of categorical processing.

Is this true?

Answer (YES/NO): NO